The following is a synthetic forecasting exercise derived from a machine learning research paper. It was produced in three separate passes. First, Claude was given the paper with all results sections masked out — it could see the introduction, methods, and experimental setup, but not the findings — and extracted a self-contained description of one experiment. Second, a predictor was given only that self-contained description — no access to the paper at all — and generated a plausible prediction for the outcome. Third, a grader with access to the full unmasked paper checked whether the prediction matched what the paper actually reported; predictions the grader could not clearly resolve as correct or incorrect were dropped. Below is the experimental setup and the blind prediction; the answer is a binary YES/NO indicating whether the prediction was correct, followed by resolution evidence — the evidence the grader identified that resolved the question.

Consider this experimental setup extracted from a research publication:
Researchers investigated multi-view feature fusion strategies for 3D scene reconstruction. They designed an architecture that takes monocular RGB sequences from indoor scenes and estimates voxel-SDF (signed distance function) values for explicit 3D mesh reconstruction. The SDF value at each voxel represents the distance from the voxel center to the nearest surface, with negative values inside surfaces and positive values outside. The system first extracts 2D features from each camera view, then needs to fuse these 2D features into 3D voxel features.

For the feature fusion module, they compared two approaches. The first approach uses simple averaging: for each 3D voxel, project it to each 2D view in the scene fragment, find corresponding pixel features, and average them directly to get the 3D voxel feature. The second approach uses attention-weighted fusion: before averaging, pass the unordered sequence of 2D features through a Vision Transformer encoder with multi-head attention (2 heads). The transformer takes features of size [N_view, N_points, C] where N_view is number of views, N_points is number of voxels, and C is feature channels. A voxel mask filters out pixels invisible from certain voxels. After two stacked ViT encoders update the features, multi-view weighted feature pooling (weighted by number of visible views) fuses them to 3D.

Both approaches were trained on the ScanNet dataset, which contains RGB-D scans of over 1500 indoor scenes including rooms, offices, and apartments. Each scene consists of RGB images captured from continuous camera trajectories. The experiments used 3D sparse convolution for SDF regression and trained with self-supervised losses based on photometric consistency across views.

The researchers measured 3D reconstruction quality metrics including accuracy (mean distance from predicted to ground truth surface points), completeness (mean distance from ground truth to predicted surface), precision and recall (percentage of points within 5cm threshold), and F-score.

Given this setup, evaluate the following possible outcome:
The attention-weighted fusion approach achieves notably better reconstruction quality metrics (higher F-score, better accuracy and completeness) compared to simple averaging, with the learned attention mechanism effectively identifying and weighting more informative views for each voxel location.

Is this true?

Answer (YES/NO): YES